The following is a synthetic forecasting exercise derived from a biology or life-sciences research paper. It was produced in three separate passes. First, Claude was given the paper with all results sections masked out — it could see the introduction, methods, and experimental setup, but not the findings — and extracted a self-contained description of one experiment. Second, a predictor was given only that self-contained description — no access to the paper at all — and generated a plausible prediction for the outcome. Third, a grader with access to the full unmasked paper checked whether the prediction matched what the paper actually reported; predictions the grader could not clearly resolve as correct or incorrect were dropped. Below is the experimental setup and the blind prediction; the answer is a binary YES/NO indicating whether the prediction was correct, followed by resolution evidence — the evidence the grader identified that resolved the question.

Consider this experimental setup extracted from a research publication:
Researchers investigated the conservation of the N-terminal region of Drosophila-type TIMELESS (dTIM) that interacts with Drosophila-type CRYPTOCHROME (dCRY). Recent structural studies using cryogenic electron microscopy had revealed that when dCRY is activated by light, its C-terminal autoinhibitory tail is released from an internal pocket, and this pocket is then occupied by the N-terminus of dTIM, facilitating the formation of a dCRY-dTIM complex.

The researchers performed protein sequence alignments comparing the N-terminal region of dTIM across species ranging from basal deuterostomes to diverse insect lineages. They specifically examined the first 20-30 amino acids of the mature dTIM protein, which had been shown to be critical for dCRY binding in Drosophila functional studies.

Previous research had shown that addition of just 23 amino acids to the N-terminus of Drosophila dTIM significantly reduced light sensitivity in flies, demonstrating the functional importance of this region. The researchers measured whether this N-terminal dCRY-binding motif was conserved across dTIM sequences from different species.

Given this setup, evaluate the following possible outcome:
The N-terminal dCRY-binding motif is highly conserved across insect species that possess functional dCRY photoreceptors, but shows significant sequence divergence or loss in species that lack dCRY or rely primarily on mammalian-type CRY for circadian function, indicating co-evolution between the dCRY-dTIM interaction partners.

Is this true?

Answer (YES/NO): NO